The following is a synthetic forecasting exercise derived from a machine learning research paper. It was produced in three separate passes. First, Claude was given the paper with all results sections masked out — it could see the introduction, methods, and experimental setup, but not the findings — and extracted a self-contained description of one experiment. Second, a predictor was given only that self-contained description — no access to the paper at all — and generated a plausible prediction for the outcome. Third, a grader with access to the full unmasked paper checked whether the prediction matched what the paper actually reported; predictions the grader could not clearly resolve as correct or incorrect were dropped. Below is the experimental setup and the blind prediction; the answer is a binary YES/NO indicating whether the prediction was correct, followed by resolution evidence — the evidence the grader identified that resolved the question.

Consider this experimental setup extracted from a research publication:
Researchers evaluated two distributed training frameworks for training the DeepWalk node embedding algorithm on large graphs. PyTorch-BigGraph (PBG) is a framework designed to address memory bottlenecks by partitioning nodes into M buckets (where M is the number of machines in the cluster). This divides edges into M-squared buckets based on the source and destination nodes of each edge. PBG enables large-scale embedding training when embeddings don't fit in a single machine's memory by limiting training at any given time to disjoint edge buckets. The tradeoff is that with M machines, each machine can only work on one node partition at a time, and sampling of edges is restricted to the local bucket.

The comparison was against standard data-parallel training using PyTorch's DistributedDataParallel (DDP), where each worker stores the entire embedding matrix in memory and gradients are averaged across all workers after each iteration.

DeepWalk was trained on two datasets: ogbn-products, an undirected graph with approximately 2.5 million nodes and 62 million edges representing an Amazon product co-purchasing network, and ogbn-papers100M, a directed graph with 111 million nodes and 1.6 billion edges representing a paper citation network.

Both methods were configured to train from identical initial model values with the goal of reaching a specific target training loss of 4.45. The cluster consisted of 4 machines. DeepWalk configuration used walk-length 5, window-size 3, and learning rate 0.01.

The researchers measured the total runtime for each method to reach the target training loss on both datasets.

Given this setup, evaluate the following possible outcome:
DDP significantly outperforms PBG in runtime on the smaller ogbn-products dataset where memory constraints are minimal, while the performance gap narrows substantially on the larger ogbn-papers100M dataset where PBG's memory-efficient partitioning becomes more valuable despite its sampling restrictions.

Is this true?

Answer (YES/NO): NO